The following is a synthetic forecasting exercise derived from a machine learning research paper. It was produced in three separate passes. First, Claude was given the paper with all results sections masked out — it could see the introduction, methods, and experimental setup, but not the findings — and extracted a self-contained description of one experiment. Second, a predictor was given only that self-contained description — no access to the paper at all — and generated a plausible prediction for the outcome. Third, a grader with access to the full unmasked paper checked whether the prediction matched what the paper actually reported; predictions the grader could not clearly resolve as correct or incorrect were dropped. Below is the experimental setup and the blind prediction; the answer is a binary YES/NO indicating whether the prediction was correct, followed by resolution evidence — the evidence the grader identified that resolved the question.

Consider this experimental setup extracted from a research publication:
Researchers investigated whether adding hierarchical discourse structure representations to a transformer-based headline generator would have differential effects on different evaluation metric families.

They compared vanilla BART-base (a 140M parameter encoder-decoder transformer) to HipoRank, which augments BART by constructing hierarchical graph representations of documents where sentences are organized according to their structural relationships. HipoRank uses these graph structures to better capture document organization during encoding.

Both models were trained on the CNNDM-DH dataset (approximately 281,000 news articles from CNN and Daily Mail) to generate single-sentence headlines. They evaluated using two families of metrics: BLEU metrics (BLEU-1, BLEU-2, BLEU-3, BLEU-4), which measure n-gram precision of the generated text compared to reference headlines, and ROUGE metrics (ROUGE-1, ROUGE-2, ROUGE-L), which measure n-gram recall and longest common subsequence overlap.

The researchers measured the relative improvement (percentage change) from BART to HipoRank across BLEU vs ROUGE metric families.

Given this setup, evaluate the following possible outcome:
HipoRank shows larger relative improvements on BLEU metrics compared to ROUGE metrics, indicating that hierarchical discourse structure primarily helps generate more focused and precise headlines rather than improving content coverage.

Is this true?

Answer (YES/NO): YES